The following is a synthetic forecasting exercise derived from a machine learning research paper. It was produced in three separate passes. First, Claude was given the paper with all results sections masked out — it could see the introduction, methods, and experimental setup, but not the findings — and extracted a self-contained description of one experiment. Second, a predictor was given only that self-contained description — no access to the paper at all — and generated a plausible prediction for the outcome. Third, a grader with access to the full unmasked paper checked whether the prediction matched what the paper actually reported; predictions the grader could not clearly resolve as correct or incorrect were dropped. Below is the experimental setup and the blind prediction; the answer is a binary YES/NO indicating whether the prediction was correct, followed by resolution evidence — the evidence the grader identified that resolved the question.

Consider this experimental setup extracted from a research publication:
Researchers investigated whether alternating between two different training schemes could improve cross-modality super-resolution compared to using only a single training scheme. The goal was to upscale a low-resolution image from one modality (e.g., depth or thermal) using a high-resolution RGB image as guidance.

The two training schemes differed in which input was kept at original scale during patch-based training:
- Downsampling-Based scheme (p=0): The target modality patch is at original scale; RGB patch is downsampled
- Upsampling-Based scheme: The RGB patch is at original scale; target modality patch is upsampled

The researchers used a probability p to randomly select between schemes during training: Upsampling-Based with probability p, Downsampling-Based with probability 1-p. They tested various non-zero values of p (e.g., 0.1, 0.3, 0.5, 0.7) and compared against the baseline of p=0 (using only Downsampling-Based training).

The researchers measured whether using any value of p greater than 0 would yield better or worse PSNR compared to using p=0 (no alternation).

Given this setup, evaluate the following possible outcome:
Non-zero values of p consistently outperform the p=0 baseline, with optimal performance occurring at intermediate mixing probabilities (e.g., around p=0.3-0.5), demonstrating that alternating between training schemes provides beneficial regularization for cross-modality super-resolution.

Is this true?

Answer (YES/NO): NO